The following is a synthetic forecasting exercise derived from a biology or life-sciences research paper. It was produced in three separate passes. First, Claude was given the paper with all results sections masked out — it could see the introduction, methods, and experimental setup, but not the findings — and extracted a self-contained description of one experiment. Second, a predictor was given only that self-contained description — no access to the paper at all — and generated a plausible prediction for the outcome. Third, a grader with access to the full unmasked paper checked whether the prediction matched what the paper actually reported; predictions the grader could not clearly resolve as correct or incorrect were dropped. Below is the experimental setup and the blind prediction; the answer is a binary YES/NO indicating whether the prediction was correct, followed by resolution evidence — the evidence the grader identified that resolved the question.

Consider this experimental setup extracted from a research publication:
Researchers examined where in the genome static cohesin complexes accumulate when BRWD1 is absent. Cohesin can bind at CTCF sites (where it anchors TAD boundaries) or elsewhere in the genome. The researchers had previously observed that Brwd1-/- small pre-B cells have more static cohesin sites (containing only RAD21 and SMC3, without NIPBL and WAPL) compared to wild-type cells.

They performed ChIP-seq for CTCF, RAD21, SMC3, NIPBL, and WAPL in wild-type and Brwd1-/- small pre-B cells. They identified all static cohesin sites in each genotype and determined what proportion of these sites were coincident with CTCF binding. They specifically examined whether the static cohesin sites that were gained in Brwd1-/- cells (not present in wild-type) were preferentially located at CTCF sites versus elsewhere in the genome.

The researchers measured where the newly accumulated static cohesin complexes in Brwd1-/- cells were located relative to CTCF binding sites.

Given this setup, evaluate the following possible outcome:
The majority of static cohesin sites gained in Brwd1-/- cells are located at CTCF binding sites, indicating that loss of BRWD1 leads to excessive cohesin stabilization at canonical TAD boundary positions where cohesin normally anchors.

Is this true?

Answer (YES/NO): YES